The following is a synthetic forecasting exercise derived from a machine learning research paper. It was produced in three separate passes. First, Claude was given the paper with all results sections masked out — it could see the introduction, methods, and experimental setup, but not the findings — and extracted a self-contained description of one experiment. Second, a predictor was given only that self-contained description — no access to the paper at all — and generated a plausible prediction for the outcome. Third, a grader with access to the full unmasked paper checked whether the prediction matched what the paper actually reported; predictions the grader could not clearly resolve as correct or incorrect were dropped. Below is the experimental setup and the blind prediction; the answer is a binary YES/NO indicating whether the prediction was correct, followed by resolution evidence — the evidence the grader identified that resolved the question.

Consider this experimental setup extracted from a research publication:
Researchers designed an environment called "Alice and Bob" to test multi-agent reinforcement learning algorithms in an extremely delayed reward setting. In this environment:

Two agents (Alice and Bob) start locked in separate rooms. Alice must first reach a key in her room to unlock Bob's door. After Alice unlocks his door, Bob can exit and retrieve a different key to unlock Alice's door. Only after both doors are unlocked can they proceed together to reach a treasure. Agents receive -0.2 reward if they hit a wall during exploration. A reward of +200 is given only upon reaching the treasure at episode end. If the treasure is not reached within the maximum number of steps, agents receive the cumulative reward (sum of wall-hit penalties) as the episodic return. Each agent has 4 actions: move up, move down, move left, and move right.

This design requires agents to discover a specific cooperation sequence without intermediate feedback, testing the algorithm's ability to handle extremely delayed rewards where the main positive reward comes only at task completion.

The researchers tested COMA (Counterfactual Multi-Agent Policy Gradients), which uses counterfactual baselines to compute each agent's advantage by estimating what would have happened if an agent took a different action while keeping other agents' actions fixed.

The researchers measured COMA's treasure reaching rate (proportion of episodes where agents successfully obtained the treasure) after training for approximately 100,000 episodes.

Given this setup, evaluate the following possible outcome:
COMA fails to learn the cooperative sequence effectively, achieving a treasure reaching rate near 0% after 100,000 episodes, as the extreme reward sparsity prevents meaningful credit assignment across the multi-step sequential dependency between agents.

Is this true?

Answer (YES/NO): YES